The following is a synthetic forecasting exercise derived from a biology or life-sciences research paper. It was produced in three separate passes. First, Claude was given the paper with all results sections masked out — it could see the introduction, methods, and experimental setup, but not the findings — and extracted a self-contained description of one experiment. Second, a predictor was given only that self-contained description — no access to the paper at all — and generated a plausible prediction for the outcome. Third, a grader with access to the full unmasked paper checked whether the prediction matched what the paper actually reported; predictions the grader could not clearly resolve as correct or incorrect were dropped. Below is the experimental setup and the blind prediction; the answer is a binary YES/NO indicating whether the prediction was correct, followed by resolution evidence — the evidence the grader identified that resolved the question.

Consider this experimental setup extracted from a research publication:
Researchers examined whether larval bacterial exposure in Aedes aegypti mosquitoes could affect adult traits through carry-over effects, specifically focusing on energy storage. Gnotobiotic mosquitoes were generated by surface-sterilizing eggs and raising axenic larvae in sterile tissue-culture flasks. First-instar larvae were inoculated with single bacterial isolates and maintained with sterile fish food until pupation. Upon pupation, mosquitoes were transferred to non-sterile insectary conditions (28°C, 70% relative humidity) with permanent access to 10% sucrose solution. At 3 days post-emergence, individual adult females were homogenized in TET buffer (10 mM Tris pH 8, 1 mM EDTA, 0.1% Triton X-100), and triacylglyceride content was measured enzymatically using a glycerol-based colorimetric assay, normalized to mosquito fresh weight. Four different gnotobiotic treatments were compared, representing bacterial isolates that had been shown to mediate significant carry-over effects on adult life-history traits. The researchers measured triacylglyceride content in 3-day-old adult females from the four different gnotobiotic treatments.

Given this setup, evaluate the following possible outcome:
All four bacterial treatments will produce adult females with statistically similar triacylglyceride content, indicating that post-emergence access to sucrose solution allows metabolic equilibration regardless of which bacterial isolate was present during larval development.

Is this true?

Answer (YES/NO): NO